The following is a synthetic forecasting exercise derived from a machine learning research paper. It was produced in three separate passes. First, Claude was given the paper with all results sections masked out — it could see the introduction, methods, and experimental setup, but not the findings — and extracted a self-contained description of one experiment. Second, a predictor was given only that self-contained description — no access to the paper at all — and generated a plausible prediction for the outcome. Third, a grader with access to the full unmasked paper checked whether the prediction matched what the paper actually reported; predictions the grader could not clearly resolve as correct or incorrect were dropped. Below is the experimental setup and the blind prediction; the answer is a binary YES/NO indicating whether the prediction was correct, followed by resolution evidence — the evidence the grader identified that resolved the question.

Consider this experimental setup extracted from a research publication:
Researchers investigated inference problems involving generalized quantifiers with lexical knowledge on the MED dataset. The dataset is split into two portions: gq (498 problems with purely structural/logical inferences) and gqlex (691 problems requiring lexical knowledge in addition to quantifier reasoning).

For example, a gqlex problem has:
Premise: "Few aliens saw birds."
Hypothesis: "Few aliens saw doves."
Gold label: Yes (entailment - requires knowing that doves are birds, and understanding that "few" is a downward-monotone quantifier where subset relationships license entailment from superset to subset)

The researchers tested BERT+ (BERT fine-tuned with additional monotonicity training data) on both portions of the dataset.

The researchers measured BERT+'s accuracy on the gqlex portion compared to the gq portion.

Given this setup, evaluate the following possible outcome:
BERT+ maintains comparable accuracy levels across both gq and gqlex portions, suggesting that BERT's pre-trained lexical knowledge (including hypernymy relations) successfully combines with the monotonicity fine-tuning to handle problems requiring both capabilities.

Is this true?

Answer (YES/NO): NO